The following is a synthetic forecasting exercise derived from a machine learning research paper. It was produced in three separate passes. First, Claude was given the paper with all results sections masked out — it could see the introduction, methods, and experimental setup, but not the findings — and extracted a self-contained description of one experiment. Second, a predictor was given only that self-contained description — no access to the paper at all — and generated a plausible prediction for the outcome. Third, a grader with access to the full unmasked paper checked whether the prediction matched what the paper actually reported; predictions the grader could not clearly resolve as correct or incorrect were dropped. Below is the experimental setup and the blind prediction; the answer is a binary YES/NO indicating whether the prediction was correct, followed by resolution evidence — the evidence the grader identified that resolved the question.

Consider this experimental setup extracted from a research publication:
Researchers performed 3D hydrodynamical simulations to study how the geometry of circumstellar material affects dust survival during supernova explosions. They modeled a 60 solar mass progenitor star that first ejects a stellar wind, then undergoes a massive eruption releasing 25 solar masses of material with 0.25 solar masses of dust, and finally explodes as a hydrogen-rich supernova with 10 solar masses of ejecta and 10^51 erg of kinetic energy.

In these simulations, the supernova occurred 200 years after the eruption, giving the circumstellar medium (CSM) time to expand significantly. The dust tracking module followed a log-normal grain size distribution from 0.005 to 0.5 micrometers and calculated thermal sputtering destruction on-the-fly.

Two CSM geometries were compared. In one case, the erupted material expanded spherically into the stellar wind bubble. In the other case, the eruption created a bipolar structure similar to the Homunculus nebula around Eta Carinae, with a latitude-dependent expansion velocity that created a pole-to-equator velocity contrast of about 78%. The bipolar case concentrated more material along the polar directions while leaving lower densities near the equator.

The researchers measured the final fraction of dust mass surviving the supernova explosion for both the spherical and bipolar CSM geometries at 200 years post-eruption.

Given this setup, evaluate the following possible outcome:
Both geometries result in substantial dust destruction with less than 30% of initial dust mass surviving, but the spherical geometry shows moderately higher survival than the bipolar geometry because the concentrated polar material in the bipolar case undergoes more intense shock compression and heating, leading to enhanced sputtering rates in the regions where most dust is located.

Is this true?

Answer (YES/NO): NO